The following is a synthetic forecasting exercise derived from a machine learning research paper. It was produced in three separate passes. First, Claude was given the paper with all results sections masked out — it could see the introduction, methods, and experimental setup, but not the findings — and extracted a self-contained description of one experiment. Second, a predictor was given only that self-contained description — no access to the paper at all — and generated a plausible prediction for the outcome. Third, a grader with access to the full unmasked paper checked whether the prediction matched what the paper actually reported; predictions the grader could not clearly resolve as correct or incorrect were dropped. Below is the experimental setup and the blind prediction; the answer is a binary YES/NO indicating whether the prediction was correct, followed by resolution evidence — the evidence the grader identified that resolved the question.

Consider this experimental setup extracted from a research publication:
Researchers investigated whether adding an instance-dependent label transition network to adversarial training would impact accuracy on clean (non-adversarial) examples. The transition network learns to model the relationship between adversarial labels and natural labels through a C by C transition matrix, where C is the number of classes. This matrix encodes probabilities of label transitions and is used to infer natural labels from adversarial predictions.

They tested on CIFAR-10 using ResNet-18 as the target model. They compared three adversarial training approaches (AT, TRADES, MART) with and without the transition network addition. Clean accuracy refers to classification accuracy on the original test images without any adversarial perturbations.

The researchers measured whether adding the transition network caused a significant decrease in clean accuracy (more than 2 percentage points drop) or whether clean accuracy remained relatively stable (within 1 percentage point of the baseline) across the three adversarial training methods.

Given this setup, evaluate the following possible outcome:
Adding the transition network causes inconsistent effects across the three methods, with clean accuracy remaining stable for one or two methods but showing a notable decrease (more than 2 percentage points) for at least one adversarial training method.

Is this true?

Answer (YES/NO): NO